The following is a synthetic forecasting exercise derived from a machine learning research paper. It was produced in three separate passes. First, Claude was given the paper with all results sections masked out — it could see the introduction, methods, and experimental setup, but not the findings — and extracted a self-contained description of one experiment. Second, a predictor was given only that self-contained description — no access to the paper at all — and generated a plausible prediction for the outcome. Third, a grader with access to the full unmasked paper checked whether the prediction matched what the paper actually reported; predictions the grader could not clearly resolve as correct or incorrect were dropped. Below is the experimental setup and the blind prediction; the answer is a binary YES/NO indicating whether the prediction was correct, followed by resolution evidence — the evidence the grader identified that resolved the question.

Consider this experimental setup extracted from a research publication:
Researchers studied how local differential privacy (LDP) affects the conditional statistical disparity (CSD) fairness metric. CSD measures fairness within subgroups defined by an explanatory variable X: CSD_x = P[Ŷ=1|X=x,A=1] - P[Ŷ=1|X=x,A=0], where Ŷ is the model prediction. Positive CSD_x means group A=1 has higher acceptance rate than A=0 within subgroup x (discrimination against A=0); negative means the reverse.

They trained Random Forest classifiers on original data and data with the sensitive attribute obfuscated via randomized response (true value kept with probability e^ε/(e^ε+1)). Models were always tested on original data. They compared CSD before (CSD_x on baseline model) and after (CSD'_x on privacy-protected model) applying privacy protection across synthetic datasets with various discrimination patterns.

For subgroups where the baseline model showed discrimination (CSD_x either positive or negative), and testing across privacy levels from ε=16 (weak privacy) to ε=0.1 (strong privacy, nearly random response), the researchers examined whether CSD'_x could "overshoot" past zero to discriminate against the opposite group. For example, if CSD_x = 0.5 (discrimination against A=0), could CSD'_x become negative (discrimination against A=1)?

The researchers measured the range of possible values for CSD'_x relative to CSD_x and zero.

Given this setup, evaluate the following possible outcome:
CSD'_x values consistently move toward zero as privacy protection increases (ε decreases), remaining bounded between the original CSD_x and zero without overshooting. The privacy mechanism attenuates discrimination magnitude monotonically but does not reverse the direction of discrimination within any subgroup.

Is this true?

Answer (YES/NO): YES